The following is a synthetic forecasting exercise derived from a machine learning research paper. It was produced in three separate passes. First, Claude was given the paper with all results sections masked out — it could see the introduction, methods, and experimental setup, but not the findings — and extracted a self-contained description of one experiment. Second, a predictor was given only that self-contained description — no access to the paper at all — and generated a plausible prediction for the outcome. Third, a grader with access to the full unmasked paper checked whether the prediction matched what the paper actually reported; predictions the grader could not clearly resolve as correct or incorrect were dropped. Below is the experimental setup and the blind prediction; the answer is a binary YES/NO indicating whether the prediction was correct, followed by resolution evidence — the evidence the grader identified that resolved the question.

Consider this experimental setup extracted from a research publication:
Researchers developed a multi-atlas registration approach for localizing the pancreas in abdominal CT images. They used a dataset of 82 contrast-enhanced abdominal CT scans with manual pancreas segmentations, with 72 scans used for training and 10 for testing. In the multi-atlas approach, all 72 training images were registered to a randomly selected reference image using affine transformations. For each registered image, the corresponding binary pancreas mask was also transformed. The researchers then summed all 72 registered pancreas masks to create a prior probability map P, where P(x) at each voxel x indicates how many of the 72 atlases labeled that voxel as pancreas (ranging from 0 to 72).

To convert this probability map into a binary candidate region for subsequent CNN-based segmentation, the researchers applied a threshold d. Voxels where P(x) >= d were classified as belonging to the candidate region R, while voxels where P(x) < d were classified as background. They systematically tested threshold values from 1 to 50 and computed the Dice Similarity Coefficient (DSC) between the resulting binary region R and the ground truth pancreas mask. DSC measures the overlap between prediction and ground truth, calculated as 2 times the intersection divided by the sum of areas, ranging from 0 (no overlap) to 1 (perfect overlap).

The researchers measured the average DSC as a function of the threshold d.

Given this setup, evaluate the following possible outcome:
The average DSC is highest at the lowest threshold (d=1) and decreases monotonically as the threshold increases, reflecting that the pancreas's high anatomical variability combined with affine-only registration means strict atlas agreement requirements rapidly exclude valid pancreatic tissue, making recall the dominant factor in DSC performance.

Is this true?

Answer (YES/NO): NO